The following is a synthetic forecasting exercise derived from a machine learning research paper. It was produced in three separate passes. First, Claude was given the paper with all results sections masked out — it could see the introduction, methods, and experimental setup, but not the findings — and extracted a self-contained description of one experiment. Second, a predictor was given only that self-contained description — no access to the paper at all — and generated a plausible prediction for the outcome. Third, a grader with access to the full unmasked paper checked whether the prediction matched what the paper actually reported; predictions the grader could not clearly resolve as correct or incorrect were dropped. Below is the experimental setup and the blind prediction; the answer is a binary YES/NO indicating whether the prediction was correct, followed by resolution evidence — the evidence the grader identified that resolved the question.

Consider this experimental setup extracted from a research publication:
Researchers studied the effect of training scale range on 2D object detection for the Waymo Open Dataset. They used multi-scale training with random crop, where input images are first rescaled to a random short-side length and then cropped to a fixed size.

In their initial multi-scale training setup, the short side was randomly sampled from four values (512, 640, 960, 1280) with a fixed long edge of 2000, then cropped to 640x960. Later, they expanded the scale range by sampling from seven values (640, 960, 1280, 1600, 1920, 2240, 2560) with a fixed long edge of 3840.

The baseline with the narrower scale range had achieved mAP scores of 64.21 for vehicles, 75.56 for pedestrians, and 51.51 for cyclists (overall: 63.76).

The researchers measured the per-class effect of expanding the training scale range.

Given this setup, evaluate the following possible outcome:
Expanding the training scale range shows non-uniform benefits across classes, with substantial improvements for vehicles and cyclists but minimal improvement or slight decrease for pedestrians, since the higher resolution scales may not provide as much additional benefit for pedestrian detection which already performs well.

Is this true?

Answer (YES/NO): NO